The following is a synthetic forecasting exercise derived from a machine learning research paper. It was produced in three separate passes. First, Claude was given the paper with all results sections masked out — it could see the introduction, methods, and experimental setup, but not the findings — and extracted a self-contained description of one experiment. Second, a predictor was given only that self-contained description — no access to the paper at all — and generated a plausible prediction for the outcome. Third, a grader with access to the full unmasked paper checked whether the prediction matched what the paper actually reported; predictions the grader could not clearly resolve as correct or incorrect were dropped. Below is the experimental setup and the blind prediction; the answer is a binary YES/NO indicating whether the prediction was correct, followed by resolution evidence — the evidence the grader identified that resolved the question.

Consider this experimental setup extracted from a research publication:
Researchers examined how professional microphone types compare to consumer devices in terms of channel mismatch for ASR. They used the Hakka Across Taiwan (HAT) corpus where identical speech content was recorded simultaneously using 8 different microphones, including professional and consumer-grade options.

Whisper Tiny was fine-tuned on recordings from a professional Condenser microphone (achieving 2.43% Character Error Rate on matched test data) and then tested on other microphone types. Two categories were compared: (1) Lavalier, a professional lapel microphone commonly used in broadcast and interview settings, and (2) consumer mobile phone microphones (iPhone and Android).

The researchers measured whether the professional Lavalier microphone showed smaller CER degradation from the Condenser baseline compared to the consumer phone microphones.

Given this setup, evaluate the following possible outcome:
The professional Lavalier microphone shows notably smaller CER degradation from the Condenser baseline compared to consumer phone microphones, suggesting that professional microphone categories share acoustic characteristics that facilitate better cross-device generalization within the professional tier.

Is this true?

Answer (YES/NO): YES